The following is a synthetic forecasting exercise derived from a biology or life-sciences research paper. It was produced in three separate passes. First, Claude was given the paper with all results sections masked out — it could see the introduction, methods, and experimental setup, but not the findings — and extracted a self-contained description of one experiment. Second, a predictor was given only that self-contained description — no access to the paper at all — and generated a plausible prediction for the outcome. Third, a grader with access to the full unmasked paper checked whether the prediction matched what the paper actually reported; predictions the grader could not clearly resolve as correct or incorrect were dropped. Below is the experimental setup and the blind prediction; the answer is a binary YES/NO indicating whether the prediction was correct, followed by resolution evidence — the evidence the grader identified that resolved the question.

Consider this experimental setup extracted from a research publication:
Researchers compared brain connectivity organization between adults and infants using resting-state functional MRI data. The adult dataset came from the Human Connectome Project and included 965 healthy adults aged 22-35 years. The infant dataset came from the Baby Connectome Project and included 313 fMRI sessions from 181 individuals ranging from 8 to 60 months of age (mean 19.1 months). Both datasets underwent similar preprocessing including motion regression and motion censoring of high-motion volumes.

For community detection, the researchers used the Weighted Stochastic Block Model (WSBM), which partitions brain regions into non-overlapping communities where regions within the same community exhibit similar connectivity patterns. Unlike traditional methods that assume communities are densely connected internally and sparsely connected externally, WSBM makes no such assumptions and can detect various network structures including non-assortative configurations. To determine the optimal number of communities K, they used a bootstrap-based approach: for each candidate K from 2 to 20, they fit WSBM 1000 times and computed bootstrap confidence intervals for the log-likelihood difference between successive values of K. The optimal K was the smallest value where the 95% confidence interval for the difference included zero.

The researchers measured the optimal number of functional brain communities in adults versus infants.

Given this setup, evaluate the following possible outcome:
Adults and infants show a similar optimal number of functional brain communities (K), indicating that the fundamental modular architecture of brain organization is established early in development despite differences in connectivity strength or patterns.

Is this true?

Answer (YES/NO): NO